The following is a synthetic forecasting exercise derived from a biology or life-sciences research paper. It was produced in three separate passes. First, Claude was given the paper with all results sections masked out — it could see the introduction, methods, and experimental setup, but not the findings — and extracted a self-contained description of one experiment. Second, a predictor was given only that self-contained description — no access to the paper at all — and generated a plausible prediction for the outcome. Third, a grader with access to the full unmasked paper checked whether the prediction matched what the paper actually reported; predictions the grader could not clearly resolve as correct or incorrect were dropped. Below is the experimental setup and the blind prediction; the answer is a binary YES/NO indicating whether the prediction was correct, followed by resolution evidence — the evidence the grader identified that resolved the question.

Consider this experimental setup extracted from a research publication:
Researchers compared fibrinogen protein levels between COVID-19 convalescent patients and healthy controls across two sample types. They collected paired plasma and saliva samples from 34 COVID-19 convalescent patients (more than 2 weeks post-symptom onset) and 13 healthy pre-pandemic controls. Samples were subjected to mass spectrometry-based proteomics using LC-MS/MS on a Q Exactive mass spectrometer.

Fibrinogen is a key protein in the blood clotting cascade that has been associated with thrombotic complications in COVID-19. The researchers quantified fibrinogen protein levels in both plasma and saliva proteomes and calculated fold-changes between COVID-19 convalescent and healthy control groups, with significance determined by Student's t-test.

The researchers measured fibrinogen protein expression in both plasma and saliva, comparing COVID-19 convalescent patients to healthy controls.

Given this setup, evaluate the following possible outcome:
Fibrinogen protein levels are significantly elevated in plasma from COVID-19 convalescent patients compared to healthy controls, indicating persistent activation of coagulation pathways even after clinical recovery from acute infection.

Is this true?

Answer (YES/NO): YES